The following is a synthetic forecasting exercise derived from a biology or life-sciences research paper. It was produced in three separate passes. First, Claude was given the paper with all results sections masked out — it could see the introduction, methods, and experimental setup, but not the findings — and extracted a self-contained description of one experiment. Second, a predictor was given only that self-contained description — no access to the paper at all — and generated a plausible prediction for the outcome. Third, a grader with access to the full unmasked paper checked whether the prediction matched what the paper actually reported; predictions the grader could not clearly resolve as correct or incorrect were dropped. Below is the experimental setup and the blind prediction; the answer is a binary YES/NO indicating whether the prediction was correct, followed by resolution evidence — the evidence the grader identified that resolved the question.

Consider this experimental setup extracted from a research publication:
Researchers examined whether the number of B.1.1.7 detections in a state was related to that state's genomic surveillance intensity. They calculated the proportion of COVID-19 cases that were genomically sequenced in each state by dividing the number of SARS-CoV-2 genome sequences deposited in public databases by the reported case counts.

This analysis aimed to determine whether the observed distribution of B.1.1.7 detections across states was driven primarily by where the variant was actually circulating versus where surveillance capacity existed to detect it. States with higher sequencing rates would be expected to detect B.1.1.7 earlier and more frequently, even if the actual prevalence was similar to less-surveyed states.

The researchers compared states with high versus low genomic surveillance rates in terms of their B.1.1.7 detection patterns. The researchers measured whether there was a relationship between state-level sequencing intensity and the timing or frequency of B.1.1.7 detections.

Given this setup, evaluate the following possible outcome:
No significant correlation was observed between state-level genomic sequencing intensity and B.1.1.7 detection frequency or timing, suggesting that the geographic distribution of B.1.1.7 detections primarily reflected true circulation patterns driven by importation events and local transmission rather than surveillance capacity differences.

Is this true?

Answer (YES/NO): NO